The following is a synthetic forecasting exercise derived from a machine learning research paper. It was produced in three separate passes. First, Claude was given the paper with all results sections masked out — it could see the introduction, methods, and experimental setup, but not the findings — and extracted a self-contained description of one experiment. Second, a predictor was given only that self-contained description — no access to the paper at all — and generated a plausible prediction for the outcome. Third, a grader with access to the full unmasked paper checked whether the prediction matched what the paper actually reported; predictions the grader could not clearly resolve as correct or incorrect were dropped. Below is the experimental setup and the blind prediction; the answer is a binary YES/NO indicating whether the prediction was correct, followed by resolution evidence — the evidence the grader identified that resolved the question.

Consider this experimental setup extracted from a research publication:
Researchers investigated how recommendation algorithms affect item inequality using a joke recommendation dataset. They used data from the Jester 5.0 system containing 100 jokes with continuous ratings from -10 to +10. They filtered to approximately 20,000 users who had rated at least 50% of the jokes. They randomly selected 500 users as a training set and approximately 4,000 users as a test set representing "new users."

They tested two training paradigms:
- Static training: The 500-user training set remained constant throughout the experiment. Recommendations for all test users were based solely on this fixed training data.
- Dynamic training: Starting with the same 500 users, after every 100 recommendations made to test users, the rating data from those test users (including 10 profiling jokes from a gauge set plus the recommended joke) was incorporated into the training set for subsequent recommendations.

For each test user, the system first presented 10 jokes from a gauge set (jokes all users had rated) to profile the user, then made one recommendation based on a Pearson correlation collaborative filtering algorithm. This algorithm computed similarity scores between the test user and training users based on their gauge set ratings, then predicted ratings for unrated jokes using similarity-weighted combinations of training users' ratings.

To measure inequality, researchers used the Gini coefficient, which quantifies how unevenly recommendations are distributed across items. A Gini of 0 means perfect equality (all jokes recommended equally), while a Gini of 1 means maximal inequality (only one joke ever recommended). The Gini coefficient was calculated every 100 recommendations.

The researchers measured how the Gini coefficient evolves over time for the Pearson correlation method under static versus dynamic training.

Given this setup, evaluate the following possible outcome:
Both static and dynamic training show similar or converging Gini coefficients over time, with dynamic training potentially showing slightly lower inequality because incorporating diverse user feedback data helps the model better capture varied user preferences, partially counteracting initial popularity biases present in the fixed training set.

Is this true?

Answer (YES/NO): NO